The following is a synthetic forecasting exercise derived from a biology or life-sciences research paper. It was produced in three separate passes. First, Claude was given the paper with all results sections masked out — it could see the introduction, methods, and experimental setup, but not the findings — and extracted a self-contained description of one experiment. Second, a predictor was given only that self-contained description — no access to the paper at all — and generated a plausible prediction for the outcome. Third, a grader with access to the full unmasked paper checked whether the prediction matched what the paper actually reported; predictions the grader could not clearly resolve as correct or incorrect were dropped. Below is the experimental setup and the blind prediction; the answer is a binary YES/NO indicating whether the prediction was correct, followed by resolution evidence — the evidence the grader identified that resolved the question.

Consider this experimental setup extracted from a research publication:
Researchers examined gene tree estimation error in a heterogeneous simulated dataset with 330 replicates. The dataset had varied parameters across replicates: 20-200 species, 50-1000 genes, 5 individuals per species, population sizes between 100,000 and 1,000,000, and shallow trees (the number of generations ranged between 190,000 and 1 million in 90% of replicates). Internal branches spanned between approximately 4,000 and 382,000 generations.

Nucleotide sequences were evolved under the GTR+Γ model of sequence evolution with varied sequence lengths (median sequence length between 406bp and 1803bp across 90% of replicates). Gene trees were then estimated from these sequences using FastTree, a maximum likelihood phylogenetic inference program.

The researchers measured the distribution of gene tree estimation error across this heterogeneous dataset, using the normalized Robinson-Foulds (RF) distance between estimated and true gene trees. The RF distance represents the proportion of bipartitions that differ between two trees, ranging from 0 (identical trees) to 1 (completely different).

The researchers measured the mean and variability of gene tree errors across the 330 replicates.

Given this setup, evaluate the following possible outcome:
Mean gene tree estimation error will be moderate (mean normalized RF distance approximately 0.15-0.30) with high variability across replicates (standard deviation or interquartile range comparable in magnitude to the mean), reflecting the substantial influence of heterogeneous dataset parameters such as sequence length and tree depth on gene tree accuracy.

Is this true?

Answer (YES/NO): NO